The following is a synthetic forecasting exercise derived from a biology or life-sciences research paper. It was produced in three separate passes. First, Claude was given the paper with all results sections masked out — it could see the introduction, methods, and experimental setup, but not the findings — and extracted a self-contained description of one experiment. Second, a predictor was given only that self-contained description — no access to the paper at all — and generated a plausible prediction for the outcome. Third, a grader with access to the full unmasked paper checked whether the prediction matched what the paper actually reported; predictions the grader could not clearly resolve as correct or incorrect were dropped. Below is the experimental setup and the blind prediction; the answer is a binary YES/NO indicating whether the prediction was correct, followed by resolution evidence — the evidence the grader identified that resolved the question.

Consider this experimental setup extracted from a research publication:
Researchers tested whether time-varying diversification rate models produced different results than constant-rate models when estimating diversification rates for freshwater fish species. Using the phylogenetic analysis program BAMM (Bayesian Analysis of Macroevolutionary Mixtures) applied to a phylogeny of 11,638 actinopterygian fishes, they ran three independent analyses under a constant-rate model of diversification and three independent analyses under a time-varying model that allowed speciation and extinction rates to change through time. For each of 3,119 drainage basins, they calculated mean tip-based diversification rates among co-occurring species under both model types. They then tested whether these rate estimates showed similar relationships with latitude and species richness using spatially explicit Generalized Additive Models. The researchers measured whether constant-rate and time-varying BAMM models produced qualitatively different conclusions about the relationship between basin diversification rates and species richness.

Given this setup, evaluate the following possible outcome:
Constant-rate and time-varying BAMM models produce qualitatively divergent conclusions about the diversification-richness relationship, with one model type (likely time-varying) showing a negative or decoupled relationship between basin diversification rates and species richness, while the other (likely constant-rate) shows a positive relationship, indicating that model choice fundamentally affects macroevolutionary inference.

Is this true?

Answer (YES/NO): NO